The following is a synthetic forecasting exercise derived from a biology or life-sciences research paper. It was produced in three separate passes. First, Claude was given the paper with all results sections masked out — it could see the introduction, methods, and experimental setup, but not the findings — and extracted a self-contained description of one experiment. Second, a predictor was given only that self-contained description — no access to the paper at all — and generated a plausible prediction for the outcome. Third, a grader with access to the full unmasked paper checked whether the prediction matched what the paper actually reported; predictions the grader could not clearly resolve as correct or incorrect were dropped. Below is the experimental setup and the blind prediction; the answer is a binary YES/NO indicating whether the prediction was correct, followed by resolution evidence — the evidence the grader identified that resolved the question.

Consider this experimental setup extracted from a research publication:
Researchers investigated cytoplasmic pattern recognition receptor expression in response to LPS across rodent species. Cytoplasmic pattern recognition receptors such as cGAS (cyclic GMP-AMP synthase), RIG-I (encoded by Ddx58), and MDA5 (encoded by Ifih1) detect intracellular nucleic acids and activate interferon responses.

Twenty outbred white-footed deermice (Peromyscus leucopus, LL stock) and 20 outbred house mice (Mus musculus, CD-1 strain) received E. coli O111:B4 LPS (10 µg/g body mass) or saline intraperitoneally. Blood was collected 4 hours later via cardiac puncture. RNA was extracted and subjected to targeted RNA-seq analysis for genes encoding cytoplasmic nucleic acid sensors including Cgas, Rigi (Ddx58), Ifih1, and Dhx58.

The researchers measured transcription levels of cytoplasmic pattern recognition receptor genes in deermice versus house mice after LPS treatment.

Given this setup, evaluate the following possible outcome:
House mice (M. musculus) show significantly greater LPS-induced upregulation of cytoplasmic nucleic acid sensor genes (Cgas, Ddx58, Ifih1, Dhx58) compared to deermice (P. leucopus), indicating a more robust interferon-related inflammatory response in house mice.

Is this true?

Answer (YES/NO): YES